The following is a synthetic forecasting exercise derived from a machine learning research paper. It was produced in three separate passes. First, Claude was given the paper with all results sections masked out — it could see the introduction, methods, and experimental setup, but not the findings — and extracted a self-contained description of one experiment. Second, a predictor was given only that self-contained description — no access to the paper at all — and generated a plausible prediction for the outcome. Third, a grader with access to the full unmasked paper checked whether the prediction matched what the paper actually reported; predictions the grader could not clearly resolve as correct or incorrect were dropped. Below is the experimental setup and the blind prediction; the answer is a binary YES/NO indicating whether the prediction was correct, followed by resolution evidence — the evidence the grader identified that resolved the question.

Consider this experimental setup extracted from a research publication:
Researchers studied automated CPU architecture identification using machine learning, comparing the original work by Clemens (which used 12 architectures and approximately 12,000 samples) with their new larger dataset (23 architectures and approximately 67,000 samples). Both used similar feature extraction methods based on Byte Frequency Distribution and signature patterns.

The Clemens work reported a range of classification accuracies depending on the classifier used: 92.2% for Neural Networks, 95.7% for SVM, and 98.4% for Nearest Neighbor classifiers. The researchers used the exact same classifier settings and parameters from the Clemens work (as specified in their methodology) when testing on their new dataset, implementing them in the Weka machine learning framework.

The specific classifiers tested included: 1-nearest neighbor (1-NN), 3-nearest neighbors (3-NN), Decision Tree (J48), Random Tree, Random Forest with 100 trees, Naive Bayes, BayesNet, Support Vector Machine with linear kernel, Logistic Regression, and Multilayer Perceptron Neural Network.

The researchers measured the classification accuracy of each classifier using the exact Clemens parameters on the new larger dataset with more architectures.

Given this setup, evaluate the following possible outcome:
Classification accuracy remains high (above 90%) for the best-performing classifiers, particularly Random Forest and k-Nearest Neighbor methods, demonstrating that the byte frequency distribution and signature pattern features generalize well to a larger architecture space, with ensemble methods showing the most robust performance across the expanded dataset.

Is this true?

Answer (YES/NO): YES